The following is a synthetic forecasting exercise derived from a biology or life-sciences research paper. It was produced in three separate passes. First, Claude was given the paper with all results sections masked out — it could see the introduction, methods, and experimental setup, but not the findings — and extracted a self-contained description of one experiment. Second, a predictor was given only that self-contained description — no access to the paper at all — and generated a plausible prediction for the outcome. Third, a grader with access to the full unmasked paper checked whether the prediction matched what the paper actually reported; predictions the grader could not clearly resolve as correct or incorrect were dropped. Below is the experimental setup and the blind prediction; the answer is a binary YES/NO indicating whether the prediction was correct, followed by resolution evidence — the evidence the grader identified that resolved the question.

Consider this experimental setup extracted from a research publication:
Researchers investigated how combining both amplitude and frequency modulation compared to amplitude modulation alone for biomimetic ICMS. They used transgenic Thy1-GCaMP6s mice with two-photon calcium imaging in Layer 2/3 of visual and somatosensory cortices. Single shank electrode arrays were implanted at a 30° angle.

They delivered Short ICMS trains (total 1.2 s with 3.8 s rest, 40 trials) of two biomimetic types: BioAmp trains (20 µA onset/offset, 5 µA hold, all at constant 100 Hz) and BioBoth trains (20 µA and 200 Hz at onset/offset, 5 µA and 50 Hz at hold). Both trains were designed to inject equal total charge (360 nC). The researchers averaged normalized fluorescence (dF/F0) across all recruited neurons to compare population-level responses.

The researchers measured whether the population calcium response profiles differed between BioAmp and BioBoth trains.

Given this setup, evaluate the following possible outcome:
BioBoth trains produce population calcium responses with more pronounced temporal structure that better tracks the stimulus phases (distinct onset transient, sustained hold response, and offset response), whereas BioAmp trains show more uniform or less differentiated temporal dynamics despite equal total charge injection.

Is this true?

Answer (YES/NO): NO